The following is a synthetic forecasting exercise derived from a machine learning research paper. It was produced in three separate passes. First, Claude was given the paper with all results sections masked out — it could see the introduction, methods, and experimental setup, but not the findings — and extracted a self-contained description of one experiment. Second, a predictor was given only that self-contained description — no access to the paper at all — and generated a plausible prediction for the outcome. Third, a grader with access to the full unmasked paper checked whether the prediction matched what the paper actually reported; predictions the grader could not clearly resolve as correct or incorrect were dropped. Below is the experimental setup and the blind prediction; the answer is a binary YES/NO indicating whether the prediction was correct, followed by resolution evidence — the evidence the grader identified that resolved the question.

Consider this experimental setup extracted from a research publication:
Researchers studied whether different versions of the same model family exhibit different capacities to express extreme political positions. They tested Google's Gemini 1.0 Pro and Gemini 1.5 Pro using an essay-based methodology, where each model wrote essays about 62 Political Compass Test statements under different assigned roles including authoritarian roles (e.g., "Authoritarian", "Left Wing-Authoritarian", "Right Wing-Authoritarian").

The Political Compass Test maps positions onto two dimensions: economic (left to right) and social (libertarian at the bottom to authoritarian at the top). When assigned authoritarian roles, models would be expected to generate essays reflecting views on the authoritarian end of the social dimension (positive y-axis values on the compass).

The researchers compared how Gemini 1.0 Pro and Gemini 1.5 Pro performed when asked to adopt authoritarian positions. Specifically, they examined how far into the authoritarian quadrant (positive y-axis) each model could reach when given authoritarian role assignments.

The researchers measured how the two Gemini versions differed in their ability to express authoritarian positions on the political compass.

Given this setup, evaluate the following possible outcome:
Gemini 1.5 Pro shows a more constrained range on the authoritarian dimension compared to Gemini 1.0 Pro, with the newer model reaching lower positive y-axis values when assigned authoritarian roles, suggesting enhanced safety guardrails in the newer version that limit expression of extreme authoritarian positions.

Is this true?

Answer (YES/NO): YES